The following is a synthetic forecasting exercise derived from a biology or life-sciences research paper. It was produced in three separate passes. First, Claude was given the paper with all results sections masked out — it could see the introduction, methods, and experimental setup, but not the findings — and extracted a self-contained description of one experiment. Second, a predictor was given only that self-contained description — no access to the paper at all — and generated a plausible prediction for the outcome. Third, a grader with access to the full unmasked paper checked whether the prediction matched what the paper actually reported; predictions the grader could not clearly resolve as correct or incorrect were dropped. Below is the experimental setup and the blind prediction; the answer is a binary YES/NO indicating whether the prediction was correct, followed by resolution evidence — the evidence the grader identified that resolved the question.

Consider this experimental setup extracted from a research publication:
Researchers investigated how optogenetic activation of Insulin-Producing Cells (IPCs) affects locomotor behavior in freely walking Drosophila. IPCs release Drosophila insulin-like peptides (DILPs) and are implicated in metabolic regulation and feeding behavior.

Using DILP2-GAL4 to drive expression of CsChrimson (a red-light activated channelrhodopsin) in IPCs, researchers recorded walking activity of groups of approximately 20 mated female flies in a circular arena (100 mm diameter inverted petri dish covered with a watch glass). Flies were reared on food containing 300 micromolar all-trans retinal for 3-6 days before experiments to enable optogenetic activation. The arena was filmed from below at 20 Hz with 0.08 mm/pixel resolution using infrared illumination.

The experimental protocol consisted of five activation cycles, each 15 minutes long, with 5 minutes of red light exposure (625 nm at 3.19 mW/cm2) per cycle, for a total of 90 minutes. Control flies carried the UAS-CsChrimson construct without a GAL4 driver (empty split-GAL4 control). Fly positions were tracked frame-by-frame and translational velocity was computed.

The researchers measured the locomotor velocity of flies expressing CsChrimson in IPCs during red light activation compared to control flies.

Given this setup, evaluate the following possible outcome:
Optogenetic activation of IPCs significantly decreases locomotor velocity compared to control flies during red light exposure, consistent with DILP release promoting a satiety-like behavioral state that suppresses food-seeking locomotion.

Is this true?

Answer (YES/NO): YES